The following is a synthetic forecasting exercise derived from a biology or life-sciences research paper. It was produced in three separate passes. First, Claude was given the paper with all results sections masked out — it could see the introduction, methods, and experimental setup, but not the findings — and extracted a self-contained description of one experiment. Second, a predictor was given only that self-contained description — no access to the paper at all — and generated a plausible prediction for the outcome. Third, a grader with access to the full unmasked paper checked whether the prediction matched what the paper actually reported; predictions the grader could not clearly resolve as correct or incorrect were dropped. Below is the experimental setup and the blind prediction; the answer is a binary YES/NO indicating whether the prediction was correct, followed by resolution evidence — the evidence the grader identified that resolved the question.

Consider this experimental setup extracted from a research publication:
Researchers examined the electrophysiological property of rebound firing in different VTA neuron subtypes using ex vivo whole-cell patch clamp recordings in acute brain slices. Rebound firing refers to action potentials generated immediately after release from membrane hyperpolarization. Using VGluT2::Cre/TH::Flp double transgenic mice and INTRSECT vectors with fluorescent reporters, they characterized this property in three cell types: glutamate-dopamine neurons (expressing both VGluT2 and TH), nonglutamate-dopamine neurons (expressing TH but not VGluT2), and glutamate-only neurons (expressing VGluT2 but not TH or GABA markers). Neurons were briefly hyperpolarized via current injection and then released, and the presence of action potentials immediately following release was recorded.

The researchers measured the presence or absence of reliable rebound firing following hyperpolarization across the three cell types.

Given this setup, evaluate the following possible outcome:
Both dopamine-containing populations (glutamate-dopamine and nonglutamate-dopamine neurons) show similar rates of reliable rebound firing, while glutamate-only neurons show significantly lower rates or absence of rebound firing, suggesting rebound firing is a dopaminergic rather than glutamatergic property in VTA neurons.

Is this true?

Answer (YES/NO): NO